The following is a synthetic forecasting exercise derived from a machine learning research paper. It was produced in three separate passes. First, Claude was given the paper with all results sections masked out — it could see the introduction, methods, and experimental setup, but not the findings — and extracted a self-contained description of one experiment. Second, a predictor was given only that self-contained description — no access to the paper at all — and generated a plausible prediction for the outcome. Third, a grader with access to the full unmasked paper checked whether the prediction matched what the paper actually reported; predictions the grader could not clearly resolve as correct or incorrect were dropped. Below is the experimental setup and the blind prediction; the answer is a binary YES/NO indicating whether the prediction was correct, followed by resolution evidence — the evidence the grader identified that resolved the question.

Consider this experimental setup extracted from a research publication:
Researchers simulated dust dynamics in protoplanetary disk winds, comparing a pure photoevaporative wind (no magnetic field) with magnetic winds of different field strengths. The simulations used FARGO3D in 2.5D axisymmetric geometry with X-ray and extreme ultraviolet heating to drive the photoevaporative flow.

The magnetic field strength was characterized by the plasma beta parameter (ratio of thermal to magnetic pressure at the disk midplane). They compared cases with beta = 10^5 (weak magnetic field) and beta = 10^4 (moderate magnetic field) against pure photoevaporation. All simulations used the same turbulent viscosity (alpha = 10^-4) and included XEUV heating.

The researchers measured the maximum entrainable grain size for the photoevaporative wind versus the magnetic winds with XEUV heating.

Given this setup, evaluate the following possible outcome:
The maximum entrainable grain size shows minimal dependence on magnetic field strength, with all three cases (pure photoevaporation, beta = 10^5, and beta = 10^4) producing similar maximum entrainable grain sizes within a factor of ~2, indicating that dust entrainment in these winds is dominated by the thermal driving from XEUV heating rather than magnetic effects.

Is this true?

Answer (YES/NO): YES